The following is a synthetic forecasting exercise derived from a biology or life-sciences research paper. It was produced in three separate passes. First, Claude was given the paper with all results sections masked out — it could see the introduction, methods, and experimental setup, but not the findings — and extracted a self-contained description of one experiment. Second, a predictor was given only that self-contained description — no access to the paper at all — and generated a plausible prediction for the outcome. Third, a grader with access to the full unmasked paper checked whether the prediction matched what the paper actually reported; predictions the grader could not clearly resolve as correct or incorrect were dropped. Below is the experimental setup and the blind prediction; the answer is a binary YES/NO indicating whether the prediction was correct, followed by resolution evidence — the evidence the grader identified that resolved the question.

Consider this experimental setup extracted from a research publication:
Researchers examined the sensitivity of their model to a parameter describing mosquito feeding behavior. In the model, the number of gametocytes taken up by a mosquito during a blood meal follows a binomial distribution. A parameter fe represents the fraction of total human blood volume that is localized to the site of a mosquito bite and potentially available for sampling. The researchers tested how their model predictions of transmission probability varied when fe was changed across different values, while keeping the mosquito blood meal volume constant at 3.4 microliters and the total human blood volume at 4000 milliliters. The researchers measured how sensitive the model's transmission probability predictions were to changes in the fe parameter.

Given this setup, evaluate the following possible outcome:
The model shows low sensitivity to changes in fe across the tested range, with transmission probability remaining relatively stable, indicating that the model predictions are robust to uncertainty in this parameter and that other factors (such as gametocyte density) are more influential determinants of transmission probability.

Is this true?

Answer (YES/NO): YES